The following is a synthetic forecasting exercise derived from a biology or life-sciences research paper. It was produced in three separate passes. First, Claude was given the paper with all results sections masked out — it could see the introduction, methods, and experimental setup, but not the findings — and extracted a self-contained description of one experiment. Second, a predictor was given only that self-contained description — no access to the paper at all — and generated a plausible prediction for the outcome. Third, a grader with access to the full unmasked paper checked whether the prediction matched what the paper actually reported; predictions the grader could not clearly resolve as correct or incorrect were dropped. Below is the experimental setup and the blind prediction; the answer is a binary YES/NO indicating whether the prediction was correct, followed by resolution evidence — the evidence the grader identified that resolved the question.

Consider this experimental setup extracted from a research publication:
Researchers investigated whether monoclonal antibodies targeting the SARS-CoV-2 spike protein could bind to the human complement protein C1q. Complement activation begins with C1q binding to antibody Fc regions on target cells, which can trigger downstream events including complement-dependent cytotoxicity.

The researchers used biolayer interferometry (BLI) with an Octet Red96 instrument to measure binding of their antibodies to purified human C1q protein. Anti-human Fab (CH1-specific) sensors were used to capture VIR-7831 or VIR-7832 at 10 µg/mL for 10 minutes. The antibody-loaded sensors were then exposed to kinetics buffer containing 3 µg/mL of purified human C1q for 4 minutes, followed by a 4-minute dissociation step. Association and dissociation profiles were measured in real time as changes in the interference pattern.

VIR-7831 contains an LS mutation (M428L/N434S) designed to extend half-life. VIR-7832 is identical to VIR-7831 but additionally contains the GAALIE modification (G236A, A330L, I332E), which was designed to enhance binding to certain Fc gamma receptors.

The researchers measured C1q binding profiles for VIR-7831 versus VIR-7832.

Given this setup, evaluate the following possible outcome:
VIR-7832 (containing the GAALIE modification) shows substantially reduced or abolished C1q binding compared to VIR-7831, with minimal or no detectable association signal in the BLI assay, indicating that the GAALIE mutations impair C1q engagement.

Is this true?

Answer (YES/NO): YES